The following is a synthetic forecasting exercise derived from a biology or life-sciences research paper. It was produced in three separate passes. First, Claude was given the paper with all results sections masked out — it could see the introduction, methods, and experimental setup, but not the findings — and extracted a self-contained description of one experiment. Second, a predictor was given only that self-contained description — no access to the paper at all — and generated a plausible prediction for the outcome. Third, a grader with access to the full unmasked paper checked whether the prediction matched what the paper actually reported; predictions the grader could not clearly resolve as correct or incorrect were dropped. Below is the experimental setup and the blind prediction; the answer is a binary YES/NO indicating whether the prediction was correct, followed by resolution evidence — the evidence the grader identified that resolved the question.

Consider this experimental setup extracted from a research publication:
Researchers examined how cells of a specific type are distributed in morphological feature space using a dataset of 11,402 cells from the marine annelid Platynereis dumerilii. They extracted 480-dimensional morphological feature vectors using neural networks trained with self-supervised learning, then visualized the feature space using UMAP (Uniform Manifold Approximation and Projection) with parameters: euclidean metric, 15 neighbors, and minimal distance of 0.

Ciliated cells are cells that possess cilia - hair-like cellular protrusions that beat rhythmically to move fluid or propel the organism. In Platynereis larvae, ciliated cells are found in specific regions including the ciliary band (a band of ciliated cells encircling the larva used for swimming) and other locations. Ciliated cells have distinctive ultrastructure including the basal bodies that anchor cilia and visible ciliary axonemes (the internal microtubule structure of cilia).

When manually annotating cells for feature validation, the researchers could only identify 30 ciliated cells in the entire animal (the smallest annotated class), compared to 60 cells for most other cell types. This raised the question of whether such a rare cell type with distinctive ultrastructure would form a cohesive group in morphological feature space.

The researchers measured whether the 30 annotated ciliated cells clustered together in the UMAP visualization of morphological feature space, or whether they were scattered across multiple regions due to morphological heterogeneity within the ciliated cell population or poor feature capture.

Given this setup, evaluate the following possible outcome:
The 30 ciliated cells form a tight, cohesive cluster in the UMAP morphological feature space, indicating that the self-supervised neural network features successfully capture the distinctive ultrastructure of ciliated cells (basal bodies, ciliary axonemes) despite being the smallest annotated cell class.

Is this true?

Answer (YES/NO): YES